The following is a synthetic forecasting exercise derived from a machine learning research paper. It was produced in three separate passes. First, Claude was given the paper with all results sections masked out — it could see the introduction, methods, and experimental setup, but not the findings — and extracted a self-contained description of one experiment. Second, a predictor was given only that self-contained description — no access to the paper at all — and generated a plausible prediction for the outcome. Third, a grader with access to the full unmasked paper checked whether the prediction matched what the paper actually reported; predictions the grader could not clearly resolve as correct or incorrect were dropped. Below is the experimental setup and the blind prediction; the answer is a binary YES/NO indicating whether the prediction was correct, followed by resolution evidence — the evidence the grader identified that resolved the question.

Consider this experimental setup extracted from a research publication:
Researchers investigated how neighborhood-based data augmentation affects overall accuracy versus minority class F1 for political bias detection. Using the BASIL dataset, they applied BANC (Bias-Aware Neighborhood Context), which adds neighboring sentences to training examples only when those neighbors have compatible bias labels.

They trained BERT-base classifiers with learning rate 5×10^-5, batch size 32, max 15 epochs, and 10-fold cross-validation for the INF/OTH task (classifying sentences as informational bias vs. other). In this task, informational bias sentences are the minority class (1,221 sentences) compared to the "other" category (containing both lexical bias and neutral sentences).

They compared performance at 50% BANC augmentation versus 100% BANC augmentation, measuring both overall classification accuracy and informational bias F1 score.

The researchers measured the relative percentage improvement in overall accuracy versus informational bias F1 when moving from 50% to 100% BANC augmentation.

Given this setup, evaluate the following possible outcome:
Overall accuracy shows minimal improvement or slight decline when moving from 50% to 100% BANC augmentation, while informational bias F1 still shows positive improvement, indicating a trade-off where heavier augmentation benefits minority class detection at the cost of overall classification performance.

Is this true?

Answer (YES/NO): NO